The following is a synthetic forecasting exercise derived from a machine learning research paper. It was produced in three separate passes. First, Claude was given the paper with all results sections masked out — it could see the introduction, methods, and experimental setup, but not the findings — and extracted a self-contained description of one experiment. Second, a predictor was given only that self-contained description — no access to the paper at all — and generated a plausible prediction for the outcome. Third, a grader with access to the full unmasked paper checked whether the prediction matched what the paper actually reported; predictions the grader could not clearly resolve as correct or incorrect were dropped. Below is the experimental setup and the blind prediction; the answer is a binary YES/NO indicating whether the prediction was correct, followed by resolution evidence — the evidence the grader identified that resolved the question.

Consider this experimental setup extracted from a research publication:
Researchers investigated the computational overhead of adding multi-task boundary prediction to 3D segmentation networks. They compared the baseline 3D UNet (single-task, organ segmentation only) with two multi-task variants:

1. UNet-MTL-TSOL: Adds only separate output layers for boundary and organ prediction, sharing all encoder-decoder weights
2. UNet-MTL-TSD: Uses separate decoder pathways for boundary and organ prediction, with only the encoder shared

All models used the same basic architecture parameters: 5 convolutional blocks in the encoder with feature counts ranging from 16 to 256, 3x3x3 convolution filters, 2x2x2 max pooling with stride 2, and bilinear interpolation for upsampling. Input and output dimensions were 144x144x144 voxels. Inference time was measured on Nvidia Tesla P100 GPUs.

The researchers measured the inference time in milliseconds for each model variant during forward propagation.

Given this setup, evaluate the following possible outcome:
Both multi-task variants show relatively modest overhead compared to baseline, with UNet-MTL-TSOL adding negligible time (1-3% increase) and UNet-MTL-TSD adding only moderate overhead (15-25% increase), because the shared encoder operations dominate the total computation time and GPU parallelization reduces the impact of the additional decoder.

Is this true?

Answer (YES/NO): NO